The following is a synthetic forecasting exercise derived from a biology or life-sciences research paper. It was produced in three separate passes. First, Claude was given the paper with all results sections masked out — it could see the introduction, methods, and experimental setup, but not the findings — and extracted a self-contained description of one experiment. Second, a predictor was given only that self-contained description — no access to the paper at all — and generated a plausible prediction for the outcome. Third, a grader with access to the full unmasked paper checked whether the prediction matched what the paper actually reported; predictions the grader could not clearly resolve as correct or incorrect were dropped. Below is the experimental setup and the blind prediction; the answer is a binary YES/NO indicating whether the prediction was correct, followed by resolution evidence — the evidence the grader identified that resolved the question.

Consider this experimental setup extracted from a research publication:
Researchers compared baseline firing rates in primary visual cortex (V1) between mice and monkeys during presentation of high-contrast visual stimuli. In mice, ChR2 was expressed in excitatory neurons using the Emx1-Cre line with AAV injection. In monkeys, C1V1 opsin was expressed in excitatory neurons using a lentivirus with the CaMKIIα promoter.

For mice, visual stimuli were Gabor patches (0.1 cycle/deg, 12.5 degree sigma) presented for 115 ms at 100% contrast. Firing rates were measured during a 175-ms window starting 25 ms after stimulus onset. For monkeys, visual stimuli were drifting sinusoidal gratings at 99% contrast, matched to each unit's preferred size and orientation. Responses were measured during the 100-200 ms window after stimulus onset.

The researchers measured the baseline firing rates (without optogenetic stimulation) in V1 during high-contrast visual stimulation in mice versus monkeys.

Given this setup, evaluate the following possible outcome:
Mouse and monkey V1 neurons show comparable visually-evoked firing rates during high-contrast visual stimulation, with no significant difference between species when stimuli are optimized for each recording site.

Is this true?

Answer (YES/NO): NO